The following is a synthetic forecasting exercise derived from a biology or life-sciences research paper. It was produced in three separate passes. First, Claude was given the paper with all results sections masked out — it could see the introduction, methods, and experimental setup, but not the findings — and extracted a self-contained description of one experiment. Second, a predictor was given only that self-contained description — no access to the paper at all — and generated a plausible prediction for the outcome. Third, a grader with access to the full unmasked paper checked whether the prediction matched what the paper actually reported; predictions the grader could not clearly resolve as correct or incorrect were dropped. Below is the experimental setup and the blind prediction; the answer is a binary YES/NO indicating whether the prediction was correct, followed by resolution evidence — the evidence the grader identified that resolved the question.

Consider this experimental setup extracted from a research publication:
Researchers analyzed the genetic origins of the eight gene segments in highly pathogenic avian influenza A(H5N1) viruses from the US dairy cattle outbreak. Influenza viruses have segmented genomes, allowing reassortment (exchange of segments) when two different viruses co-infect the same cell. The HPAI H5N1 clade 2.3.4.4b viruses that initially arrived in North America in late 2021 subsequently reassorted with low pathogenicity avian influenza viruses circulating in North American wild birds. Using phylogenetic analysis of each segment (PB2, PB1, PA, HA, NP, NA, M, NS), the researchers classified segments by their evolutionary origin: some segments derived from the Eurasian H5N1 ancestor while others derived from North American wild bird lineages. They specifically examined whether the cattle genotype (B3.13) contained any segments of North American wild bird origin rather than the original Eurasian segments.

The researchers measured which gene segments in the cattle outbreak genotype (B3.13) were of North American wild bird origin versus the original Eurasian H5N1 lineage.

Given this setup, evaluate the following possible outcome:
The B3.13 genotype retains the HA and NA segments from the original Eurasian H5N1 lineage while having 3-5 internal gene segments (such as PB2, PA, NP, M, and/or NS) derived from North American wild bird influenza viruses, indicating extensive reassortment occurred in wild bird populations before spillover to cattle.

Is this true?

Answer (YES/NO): NO